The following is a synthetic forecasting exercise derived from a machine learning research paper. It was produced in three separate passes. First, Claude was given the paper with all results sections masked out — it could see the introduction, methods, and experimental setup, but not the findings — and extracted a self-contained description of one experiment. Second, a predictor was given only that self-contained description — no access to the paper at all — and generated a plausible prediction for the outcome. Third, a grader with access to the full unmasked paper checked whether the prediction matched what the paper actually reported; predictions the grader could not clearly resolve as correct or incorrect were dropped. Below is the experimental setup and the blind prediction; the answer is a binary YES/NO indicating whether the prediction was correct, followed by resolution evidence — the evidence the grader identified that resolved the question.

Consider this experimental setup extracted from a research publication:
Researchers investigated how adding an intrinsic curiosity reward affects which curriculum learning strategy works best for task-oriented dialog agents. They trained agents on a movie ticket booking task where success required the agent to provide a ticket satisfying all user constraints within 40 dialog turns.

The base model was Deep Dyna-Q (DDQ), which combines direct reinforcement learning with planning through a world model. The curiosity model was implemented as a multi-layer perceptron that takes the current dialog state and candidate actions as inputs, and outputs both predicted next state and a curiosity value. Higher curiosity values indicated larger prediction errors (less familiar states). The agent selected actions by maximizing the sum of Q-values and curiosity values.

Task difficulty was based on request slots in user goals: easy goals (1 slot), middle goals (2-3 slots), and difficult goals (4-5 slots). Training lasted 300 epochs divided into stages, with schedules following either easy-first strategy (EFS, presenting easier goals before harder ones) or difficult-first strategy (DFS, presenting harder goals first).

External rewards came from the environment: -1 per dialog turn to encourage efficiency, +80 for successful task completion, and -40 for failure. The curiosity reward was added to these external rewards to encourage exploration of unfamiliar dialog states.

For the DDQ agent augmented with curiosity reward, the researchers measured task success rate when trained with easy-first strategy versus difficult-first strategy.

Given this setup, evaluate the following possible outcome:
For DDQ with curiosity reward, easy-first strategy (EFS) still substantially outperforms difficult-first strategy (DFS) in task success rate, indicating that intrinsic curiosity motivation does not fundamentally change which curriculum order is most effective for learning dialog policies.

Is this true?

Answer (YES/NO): NO